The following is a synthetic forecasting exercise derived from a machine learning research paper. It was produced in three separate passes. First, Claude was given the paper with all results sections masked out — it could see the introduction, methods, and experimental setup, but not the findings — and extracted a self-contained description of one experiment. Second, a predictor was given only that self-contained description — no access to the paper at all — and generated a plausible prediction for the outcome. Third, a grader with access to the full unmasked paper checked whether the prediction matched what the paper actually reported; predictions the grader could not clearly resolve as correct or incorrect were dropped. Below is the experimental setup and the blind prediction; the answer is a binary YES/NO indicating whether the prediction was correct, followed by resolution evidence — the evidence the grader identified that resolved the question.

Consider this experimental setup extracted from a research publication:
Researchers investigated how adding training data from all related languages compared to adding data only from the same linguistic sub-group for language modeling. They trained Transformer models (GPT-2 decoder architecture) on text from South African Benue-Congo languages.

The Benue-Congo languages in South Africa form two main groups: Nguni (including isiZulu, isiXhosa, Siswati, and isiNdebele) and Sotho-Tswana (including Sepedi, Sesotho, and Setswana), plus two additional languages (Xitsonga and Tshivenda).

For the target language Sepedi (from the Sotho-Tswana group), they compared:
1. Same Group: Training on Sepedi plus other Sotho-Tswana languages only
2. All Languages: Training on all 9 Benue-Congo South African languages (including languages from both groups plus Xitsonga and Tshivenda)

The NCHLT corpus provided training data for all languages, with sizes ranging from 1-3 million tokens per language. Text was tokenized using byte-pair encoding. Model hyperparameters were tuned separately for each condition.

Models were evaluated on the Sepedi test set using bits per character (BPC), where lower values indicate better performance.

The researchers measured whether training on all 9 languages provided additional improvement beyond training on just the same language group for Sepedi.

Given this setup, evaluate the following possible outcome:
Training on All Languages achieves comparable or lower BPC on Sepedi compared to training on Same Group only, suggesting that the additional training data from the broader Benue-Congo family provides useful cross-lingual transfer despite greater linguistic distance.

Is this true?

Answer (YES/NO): YES